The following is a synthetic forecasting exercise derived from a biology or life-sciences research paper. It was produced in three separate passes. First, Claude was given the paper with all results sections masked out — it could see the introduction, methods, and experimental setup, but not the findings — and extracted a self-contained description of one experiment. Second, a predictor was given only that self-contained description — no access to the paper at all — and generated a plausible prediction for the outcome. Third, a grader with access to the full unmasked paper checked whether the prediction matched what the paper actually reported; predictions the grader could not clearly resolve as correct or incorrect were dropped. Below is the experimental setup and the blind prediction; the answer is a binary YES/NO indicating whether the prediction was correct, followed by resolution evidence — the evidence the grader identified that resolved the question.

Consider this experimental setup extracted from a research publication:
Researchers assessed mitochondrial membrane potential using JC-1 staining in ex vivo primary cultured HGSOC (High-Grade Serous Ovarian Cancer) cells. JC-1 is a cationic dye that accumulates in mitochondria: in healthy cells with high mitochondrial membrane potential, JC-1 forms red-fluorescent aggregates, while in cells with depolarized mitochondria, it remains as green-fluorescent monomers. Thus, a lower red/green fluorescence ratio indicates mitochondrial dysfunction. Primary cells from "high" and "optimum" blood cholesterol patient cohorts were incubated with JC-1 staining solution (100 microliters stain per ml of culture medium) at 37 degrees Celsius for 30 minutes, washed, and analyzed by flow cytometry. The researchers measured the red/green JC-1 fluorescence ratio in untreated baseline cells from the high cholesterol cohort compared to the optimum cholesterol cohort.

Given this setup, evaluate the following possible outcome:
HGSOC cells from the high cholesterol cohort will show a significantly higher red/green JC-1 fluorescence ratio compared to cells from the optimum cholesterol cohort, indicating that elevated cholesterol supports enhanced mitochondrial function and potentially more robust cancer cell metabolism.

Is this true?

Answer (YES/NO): NO